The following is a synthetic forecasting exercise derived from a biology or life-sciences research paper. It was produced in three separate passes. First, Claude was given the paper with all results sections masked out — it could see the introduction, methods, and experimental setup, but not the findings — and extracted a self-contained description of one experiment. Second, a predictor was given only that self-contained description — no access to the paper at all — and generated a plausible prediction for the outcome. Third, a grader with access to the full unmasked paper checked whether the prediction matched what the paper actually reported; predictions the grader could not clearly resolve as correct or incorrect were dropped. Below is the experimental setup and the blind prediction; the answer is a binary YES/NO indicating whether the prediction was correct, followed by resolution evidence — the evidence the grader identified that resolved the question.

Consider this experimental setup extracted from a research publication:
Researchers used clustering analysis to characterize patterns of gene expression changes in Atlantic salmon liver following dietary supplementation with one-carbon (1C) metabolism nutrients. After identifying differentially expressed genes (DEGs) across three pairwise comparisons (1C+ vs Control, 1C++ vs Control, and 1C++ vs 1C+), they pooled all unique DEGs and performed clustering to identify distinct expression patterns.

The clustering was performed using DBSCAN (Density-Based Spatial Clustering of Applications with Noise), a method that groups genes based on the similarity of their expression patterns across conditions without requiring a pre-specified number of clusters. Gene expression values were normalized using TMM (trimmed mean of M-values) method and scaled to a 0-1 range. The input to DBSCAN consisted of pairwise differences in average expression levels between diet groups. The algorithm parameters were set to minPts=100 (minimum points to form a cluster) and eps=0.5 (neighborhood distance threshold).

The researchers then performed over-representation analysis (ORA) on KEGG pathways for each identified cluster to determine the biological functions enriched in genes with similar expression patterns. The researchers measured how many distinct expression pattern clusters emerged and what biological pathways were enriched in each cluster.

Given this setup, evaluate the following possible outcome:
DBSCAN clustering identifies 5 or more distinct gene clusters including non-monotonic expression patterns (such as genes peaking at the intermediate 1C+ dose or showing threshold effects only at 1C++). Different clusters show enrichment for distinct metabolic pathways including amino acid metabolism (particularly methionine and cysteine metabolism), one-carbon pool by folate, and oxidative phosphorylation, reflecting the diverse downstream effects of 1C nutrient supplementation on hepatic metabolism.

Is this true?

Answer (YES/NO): NO